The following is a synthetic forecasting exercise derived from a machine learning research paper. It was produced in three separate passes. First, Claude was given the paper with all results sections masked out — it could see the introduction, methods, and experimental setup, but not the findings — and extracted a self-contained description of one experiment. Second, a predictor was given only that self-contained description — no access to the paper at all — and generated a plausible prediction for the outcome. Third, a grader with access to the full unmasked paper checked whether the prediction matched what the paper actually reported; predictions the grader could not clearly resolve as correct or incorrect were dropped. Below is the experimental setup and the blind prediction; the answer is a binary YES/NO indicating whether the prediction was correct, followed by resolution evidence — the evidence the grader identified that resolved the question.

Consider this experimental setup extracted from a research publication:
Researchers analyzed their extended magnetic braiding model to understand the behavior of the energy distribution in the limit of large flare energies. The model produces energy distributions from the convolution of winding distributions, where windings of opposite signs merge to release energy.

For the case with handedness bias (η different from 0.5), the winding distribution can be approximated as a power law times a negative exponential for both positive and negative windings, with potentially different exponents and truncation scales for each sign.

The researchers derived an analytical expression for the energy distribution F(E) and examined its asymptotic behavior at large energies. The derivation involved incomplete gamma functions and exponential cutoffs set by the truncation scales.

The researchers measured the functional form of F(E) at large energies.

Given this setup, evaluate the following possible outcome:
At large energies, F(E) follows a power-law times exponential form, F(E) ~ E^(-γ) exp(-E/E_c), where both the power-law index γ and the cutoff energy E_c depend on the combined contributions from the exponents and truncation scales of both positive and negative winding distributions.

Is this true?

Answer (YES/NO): NO